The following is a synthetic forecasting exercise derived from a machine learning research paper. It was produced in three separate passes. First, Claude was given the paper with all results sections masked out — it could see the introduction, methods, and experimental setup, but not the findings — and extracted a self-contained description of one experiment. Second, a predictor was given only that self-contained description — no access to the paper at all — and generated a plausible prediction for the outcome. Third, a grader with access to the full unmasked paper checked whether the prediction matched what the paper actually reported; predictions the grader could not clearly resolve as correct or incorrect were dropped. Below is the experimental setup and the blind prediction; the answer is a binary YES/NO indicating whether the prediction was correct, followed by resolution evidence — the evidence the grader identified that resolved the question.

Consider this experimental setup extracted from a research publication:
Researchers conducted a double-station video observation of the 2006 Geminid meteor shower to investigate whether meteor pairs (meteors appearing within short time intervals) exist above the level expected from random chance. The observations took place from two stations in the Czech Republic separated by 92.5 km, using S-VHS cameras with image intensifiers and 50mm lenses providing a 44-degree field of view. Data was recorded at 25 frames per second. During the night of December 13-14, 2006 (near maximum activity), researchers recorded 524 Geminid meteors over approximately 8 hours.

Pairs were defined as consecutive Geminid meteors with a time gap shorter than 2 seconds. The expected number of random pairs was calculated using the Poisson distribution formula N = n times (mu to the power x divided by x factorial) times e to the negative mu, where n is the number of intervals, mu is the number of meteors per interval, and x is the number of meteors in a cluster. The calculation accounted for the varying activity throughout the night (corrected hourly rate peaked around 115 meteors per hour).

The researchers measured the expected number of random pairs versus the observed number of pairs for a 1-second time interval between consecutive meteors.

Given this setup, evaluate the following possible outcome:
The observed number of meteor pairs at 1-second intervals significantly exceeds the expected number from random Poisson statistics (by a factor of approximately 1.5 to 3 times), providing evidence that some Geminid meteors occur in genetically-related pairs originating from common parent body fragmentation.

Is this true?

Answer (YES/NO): YES